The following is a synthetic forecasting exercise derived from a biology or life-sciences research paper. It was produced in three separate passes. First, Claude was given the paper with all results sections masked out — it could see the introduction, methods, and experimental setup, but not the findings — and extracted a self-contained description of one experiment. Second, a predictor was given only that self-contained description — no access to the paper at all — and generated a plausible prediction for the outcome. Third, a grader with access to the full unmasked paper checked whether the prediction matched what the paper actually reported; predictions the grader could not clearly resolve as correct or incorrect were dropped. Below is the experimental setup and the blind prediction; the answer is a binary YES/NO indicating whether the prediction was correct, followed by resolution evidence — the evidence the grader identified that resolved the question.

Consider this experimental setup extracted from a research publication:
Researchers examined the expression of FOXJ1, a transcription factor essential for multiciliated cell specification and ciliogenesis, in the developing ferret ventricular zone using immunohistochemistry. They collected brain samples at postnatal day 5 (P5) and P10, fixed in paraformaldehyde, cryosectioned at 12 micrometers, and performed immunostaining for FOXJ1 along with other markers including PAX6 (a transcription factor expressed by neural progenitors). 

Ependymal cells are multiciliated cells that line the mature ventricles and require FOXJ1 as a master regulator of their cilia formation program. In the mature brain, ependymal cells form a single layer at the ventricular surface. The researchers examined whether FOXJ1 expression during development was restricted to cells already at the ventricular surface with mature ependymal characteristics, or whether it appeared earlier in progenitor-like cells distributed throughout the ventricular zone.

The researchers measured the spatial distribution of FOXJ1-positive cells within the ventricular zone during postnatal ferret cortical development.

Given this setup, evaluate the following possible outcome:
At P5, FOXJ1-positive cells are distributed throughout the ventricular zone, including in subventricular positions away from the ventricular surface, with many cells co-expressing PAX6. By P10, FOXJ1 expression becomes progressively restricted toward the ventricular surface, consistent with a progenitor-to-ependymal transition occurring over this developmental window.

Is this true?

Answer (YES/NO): NO